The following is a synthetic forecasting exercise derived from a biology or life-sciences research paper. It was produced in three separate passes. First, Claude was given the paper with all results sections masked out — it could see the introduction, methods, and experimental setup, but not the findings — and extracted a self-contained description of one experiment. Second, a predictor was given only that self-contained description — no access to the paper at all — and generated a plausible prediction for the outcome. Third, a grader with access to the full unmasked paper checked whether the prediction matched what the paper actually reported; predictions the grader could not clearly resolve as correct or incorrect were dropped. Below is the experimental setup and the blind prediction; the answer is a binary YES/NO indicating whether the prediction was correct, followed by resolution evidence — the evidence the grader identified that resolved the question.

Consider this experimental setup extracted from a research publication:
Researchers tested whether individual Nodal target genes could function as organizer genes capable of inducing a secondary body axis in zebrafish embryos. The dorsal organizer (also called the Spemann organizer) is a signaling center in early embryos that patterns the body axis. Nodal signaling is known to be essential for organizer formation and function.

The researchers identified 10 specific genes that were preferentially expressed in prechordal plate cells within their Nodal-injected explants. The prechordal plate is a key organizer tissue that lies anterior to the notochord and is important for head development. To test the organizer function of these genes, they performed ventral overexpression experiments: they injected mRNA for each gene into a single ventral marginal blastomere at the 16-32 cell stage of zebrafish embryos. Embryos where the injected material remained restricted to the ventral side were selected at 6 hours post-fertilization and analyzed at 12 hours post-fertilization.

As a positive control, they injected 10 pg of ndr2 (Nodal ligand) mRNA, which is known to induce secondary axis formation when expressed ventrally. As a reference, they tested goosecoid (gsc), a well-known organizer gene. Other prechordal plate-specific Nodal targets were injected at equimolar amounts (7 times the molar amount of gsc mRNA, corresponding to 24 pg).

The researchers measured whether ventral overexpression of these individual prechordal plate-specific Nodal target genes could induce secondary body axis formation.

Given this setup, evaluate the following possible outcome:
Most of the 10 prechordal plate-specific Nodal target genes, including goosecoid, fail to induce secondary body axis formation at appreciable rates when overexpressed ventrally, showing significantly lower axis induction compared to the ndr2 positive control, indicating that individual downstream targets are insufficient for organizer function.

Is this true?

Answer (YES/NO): NO